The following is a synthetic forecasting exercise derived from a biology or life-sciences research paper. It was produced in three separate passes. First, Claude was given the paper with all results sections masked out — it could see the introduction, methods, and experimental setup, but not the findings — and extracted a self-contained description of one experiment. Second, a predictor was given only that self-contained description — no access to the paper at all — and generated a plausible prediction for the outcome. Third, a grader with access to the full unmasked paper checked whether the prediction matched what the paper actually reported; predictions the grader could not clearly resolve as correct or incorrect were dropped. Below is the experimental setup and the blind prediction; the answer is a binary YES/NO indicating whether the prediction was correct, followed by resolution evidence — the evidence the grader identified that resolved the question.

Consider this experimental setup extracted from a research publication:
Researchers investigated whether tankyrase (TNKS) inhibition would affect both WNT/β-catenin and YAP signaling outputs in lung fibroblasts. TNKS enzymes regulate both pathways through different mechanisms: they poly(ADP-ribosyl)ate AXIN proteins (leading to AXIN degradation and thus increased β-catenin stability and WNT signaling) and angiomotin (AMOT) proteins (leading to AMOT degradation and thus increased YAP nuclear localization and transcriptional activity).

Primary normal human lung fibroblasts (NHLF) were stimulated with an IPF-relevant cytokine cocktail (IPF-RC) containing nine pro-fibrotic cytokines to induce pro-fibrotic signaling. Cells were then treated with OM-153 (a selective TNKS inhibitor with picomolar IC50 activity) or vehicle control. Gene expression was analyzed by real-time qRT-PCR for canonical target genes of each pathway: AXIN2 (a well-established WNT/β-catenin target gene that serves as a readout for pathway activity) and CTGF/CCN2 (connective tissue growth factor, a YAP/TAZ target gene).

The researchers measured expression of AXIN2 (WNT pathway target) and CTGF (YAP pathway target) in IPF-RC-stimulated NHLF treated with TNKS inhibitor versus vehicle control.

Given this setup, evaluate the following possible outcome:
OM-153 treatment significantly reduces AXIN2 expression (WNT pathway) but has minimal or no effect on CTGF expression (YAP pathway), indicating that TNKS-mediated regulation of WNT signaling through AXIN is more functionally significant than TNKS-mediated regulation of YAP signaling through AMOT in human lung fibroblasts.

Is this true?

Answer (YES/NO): NO